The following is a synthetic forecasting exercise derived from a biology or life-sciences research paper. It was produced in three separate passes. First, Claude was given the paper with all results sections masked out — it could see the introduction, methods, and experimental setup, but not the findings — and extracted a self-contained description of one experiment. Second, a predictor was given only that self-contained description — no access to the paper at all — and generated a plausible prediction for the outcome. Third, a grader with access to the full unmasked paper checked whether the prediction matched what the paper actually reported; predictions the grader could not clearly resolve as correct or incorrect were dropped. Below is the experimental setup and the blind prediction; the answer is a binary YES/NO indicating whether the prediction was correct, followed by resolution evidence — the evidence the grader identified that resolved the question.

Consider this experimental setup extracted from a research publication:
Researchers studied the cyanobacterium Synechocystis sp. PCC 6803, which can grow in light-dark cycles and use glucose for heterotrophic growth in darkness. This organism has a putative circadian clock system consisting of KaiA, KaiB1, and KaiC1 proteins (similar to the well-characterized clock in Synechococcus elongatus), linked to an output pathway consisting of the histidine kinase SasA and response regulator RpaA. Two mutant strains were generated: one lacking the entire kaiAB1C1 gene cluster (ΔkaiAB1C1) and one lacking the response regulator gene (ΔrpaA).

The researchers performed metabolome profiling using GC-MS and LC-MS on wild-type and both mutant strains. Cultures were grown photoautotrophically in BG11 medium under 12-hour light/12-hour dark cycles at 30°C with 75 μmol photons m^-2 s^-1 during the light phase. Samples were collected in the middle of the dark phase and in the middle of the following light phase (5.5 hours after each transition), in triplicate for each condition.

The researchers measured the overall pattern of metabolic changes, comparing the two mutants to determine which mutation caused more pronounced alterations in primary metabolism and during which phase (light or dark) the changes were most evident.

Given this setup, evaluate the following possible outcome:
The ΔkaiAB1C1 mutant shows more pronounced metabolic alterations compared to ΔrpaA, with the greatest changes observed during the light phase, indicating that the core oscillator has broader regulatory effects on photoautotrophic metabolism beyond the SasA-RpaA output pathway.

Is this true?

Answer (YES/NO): NO